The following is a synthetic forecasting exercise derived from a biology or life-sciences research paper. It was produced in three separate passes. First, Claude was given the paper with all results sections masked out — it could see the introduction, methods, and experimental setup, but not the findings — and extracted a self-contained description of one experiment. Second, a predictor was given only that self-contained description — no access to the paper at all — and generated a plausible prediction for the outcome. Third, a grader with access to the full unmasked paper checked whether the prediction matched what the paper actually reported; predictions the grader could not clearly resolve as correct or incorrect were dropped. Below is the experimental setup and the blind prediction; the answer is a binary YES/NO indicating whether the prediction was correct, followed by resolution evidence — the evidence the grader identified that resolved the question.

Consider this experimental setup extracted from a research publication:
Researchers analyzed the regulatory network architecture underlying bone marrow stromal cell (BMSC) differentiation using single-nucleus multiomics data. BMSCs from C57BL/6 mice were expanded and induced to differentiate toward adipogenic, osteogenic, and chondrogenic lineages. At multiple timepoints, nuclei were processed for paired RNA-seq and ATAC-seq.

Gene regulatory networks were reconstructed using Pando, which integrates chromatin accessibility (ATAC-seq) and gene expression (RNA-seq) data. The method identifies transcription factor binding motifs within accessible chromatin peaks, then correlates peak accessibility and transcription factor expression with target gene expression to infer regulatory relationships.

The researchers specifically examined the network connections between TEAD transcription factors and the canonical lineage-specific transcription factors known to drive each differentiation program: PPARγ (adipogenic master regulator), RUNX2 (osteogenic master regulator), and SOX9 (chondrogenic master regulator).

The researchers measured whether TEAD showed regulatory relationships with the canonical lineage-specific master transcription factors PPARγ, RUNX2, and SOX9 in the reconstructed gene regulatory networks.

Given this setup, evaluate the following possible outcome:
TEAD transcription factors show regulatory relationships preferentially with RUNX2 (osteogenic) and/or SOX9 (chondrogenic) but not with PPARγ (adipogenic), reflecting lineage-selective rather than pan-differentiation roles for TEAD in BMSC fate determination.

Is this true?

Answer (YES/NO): NO